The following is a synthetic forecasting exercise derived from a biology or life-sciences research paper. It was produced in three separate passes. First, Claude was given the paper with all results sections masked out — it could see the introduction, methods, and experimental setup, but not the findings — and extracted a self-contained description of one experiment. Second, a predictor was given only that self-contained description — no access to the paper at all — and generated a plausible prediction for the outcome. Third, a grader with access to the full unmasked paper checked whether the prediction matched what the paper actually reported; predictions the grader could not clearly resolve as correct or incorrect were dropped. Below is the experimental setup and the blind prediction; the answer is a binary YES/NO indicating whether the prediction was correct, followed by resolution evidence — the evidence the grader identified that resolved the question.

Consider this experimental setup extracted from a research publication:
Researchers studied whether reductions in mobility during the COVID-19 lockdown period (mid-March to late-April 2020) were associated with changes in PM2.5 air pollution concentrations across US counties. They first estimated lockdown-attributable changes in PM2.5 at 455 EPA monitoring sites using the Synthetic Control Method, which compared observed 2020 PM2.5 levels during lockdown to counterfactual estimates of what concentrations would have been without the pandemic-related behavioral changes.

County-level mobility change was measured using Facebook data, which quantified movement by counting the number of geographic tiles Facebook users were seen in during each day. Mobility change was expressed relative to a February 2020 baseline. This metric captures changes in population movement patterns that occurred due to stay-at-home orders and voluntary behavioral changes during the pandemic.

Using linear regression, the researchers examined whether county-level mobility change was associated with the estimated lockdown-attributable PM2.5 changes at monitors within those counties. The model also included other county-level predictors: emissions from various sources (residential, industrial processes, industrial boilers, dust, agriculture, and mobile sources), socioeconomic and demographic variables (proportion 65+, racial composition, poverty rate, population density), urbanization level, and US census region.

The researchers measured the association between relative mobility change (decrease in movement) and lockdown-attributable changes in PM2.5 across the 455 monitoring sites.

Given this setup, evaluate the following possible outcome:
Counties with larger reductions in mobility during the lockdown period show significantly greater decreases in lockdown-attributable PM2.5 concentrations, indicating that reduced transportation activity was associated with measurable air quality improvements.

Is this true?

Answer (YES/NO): NO